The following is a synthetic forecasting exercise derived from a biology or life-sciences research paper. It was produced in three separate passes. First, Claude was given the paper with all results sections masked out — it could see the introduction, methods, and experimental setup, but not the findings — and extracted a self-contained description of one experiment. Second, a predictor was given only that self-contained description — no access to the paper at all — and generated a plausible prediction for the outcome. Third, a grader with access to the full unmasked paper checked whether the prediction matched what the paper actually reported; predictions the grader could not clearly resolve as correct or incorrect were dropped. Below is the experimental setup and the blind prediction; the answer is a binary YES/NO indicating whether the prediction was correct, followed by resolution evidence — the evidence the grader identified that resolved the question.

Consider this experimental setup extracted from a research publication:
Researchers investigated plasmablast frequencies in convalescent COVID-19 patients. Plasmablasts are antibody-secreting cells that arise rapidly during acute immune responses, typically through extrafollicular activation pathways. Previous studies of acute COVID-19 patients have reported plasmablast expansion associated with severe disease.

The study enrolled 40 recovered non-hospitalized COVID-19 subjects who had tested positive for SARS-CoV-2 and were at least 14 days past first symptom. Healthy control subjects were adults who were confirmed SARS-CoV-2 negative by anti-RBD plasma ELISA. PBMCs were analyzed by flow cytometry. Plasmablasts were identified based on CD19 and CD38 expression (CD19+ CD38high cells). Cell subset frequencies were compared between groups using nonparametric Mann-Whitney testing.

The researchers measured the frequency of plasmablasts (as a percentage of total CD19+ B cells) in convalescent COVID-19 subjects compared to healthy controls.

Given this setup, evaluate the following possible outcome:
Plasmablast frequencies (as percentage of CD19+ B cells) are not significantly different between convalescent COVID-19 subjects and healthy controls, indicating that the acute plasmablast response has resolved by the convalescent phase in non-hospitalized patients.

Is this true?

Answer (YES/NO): NO